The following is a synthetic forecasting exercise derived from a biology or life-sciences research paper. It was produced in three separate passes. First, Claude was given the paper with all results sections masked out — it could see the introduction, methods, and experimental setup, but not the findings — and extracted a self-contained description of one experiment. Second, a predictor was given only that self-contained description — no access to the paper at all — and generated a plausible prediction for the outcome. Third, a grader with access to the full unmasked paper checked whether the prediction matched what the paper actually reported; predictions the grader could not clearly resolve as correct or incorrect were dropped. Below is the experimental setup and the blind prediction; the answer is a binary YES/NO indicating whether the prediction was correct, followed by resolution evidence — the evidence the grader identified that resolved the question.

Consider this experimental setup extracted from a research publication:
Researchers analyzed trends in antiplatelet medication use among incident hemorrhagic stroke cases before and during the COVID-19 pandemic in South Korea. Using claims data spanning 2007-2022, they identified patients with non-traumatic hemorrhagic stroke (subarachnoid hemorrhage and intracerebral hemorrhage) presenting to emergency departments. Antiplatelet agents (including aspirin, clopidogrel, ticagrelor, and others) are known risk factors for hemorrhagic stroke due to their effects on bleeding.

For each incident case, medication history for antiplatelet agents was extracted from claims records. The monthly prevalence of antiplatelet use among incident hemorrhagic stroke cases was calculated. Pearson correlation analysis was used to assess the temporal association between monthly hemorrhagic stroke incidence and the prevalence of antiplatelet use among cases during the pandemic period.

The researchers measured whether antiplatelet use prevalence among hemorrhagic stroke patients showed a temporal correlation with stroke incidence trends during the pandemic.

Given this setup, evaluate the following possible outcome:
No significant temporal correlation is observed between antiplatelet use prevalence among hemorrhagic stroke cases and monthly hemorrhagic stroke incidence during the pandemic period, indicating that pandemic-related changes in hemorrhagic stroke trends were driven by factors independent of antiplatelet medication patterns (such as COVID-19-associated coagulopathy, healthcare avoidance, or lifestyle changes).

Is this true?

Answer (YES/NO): NO